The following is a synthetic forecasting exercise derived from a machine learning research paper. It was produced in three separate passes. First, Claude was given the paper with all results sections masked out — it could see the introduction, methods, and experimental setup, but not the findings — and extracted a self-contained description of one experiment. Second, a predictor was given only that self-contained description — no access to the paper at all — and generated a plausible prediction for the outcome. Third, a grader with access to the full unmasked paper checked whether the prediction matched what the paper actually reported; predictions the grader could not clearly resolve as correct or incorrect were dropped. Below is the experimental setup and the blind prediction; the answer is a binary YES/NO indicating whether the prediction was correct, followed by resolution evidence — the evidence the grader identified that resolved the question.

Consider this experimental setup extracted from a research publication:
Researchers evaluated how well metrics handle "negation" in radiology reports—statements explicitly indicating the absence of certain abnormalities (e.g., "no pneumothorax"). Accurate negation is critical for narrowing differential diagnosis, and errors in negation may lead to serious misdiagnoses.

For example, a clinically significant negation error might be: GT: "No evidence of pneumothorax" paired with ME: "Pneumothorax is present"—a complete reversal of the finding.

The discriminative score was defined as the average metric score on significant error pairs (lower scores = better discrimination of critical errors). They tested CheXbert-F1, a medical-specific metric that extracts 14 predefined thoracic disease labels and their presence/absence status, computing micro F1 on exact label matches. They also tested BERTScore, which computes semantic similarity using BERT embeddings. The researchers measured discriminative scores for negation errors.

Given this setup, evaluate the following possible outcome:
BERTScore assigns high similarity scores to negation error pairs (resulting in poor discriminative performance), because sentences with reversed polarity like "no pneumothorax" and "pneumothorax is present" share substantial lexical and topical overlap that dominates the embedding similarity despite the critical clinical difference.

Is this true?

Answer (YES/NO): YES